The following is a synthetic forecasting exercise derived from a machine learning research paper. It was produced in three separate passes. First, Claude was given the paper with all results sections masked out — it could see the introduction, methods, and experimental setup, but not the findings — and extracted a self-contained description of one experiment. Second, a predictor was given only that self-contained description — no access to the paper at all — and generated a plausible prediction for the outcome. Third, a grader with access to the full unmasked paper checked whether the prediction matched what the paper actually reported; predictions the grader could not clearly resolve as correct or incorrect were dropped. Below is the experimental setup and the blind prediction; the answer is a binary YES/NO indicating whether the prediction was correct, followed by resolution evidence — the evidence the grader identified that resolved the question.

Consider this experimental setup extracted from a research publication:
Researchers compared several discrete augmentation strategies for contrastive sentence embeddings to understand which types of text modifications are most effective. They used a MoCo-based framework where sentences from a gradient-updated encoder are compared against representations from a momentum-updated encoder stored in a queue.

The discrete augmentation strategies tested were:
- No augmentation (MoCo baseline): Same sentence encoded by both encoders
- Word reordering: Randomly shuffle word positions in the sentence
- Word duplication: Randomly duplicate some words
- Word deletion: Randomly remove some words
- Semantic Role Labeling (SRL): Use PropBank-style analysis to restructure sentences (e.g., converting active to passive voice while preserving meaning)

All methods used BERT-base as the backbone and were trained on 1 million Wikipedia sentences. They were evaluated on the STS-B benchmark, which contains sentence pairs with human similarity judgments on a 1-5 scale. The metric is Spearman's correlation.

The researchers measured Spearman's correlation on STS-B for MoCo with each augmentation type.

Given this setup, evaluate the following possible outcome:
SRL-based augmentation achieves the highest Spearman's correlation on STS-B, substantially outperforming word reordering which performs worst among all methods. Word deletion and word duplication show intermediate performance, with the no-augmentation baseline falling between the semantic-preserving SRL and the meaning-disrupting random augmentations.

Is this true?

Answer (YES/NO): NO